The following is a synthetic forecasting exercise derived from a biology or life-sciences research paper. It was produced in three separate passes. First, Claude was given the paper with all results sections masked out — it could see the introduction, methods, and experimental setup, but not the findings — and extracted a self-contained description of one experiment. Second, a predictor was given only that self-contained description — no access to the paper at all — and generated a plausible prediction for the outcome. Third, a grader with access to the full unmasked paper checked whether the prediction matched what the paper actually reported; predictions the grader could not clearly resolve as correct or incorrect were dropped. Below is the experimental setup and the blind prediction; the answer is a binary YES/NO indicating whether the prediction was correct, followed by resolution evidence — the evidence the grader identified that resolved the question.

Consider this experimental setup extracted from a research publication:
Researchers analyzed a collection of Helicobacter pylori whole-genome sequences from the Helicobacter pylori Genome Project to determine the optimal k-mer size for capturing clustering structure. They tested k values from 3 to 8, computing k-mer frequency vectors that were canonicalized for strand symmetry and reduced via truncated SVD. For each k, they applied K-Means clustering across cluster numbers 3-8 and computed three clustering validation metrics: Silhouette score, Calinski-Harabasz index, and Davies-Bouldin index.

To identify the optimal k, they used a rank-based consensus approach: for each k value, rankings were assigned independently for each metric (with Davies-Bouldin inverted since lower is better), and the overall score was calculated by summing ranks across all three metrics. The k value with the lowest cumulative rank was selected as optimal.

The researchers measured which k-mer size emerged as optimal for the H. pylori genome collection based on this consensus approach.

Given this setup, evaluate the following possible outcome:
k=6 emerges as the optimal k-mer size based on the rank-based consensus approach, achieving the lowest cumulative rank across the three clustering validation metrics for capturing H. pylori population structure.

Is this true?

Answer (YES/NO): NO